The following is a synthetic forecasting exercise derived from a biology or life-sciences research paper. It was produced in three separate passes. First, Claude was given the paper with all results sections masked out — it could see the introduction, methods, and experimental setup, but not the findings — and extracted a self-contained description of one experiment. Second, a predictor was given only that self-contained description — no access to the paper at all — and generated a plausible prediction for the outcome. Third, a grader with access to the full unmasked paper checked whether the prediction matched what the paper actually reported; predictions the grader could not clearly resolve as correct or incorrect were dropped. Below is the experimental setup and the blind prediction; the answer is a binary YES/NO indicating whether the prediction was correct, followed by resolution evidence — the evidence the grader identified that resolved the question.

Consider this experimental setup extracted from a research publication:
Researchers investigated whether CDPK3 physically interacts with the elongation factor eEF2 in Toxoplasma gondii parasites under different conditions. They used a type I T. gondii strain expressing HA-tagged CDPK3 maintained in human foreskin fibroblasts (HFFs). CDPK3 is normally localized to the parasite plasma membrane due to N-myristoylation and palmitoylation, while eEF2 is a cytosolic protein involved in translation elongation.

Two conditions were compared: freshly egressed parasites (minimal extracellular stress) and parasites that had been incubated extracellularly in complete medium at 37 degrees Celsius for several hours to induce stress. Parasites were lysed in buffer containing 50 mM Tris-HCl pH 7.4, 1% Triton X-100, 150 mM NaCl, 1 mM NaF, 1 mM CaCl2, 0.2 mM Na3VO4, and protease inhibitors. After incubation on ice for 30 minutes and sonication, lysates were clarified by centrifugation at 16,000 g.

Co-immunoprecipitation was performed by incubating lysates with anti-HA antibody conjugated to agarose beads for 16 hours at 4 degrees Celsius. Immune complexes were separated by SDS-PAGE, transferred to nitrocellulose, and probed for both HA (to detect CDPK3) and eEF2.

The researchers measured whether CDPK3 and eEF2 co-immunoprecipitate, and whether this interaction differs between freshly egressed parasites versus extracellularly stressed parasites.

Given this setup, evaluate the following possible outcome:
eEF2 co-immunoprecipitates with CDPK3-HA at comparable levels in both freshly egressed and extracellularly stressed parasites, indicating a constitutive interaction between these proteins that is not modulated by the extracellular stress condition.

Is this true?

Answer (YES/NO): NO